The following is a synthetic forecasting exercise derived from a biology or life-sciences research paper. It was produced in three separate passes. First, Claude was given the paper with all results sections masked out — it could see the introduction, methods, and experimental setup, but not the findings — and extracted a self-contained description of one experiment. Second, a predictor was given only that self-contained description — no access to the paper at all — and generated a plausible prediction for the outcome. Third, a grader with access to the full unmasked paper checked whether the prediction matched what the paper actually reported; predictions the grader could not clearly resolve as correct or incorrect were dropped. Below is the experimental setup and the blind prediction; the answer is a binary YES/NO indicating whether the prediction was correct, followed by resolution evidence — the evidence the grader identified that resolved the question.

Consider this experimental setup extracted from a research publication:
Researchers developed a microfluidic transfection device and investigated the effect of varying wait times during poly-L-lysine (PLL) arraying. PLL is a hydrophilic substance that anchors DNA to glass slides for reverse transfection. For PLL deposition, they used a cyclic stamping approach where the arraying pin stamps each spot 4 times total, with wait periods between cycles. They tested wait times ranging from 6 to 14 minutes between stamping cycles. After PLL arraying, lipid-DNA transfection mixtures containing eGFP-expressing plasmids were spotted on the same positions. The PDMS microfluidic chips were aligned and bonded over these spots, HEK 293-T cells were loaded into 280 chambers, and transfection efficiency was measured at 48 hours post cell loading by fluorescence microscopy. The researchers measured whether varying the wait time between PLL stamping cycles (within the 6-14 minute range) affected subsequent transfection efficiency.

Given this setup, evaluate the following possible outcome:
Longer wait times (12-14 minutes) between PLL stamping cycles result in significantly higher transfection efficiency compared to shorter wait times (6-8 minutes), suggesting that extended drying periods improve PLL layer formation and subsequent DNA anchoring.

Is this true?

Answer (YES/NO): NO